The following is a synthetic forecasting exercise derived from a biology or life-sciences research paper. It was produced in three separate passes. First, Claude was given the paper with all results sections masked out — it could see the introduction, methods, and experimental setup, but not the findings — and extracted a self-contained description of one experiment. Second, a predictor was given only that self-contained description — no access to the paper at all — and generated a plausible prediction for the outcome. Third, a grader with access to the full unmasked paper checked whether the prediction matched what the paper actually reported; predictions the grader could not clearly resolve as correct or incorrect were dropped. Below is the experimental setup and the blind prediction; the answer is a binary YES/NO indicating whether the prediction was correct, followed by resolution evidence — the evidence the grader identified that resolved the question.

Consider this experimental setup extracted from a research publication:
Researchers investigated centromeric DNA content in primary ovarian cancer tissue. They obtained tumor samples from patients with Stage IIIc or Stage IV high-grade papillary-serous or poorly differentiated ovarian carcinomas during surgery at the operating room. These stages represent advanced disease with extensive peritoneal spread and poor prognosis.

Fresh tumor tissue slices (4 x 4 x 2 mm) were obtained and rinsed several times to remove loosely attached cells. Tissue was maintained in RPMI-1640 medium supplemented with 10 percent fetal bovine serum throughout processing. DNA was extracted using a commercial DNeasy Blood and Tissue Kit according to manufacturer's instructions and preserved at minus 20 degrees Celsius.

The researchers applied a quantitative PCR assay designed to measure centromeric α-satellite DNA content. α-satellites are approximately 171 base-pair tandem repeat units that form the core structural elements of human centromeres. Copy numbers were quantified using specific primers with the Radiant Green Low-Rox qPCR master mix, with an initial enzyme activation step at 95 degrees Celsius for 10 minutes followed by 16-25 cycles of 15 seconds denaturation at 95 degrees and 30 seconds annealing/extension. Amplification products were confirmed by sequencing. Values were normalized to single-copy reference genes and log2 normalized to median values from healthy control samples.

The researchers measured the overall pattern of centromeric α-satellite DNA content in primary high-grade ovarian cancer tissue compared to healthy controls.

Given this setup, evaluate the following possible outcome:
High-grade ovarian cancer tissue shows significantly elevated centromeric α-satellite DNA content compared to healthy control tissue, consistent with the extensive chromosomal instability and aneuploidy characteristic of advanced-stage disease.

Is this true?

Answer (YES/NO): NO